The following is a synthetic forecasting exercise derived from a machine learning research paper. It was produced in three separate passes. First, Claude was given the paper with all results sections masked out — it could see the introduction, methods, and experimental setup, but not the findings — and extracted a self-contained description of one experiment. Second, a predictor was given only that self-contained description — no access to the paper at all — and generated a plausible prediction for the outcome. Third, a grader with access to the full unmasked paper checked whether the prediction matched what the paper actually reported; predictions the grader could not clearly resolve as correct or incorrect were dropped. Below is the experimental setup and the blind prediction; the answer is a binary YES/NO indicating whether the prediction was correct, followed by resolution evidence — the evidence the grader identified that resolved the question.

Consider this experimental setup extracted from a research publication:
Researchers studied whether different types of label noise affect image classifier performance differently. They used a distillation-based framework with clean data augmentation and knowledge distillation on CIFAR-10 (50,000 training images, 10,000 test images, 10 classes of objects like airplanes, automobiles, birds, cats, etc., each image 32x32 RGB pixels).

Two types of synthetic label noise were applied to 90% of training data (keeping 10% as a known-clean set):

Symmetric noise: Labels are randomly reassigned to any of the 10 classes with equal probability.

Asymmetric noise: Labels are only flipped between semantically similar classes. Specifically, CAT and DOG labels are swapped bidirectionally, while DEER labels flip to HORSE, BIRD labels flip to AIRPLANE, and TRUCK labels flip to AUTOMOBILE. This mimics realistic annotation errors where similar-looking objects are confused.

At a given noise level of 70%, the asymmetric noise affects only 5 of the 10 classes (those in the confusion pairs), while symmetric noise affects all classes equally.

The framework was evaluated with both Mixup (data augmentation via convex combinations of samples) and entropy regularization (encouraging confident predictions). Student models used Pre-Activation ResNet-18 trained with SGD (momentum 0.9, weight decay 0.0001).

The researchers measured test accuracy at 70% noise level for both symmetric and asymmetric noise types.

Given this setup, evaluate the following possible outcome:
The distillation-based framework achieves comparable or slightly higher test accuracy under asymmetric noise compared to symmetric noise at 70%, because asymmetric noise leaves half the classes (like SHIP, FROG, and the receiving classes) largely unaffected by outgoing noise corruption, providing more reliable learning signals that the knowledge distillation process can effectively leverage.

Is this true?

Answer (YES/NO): NO